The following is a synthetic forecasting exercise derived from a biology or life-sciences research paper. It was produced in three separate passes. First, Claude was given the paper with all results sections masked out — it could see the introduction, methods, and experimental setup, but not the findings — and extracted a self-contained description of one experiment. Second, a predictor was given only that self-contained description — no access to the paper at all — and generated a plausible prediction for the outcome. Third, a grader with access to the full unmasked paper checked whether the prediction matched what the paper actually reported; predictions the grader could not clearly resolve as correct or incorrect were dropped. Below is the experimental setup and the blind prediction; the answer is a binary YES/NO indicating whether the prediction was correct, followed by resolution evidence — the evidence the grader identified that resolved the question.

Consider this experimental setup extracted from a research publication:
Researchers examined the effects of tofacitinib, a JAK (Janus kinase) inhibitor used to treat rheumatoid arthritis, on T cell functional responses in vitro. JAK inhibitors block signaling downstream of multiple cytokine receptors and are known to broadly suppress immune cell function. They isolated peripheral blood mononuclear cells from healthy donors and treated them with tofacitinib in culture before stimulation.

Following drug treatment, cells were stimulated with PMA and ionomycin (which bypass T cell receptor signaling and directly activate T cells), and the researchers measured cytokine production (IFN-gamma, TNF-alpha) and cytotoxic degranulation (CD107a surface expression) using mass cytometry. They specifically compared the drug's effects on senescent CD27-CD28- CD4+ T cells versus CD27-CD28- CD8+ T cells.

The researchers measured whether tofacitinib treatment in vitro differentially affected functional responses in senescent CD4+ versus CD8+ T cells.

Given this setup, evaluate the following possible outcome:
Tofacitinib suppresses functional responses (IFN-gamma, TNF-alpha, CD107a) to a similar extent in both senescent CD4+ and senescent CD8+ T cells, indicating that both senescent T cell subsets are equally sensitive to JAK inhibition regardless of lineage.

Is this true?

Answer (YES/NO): NO